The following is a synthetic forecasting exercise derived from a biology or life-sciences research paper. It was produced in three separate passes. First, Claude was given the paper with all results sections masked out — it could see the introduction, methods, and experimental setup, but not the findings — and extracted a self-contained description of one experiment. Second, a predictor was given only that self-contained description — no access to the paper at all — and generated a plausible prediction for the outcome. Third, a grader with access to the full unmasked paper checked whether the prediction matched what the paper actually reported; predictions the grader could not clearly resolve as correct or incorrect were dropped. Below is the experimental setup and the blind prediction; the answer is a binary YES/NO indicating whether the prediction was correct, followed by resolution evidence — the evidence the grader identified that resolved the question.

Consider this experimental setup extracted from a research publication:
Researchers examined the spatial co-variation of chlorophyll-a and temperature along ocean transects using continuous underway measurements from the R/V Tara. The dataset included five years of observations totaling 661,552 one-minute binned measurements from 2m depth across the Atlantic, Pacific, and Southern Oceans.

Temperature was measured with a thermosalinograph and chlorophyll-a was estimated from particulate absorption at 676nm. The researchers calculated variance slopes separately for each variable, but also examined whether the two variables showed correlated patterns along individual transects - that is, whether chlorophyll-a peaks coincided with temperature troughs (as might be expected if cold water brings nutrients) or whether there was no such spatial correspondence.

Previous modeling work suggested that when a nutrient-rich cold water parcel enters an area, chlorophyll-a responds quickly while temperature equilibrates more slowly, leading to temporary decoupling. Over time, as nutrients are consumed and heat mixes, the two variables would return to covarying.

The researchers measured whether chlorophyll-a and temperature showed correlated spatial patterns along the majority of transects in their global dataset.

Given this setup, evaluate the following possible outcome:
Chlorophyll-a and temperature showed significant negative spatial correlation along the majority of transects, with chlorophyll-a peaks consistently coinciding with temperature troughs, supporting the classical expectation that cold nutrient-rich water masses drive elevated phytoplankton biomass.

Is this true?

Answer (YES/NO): NO